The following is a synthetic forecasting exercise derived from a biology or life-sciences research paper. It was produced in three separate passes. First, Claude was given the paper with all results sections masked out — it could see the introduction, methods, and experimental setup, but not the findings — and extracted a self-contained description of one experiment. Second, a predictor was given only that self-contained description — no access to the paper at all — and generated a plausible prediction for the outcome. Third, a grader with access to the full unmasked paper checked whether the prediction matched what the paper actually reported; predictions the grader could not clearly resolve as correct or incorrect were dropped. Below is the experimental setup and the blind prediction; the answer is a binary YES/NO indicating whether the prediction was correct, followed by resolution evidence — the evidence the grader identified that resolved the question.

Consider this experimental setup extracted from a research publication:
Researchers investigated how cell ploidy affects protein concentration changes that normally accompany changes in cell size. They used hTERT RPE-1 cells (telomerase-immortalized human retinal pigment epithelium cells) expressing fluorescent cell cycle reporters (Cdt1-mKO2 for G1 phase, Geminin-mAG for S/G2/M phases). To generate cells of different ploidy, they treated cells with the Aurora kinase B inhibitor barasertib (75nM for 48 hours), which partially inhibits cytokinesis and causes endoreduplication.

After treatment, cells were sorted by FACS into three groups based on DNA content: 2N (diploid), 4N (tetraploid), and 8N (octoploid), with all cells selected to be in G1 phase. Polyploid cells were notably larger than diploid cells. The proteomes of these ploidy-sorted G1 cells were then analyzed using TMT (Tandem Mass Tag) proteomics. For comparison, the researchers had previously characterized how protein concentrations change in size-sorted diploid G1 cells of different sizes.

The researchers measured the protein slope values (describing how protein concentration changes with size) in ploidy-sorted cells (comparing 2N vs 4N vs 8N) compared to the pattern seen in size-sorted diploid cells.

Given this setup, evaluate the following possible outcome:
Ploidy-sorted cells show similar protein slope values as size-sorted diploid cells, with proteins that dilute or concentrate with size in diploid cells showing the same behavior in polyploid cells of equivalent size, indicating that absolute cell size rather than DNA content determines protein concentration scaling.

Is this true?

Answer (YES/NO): NO